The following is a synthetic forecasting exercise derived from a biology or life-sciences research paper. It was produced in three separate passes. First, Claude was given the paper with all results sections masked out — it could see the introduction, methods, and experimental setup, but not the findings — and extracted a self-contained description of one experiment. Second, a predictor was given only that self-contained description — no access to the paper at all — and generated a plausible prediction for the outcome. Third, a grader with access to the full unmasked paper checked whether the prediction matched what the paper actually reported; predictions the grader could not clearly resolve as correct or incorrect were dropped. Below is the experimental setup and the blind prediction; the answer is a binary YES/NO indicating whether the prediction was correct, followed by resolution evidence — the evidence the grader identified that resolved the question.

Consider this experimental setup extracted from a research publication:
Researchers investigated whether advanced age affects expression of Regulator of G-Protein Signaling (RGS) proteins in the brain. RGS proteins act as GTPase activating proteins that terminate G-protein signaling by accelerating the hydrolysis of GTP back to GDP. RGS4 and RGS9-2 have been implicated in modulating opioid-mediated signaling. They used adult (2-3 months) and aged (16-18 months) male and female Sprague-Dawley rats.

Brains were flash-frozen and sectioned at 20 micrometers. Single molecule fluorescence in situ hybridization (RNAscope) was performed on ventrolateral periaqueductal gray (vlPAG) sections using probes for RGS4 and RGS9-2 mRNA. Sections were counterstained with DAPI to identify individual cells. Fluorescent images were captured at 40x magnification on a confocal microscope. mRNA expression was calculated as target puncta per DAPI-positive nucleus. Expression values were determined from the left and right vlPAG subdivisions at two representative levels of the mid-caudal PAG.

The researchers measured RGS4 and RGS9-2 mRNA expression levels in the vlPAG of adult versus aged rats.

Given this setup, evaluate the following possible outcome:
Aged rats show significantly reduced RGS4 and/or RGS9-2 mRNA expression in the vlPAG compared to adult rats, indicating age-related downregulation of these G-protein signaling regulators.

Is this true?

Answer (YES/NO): NO